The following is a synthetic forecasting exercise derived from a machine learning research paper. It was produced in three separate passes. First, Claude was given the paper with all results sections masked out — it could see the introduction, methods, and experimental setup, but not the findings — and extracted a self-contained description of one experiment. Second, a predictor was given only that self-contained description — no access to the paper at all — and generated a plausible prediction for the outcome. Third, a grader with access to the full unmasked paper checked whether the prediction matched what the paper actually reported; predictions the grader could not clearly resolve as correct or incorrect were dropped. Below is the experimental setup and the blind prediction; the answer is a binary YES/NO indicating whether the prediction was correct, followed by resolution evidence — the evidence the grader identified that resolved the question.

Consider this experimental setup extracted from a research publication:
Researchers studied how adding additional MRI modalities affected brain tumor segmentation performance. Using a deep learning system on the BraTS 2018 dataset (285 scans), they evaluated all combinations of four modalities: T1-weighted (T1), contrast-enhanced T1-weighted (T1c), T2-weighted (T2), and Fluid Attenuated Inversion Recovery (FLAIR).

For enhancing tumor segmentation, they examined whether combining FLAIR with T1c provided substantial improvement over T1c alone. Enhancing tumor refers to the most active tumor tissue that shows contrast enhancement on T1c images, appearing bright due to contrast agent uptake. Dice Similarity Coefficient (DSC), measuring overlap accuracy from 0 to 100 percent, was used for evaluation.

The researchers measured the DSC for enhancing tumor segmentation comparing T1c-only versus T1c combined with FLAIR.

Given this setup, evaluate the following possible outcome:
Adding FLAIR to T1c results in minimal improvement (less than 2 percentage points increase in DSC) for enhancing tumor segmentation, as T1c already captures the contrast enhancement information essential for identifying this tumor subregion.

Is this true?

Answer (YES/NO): NO